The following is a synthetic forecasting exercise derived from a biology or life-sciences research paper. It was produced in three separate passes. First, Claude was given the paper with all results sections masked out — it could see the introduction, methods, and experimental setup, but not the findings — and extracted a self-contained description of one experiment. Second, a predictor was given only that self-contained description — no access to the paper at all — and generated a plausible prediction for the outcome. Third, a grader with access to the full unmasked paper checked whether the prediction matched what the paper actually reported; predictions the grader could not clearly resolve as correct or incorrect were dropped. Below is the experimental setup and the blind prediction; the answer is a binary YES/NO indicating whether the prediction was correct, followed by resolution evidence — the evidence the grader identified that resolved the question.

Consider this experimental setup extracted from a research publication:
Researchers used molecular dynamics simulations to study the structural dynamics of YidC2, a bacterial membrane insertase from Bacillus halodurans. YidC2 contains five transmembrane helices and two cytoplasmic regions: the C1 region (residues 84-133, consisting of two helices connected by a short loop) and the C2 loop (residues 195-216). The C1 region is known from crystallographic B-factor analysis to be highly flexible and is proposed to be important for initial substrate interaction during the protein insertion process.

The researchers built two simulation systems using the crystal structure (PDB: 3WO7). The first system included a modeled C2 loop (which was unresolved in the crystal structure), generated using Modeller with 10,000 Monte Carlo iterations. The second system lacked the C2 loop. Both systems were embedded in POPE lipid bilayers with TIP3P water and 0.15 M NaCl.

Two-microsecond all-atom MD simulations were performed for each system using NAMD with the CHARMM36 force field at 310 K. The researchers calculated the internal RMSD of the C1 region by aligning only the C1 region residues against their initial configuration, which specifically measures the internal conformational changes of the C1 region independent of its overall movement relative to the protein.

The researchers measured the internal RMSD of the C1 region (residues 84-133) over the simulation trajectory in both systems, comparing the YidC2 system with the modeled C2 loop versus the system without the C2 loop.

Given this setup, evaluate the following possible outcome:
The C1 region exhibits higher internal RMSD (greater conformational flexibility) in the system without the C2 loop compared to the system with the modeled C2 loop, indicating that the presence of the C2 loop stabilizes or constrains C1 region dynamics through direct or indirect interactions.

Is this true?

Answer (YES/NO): NO